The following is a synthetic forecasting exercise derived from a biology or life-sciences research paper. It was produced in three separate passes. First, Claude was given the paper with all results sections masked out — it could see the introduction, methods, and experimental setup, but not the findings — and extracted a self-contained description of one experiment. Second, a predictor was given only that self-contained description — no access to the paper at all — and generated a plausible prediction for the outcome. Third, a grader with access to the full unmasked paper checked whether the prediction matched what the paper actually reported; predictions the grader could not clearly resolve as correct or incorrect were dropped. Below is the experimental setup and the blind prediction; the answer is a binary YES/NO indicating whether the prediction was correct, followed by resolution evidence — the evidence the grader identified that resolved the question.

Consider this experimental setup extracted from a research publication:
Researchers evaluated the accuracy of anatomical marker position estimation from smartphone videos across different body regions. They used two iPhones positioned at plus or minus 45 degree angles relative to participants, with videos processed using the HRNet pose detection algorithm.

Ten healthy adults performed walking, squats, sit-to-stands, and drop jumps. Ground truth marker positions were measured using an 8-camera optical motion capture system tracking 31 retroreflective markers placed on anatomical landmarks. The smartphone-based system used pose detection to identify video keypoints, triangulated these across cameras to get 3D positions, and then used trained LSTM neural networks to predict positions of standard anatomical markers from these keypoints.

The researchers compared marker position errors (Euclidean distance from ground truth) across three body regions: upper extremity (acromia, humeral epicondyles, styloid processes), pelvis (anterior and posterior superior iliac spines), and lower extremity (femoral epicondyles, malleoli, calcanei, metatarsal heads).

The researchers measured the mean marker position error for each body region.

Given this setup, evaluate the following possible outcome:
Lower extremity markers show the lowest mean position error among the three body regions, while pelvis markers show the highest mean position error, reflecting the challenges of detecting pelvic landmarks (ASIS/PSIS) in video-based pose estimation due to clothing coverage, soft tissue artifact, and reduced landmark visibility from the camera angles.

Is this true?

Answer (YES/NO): NO